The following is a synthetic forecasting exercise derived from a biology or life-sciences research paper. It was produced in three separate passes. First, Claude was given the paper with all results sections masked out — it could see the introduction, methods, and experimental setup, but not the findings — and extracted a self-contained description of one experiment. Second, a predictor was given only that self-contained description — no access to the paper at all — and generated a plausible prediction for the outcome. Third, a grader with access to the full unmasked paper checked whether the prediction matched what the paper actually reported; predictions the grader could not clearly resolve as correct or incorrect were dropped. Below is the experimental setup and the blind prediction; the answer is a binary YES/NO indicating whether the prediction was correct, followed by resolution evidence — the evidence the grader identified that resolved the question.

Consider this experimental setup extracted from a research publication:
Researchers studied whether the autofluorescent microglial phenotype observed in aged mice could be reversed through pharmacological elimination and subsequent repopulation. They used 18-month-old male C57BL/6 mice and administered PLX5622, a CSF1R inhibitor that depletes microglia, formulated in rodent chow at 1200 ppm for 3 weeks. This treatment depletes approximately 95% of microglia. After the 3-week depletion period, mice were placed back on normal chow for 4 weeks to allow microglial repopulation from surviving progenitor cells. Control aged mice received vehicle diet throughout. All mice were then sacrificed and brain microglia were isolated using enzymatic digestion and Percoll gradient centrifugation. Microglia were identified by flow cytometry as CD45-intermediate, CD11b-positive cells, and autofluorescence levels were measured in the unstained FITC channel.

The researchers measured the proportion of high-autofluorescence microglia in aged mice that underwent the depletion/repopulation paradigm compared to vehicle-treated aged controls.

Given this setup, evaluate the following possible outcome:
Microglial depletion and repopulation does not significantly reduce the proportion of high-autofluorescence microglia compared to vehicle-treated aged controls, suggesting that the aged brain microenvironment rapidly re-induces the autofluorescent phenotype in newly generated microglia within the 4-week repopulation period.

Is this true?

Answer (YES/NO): NO